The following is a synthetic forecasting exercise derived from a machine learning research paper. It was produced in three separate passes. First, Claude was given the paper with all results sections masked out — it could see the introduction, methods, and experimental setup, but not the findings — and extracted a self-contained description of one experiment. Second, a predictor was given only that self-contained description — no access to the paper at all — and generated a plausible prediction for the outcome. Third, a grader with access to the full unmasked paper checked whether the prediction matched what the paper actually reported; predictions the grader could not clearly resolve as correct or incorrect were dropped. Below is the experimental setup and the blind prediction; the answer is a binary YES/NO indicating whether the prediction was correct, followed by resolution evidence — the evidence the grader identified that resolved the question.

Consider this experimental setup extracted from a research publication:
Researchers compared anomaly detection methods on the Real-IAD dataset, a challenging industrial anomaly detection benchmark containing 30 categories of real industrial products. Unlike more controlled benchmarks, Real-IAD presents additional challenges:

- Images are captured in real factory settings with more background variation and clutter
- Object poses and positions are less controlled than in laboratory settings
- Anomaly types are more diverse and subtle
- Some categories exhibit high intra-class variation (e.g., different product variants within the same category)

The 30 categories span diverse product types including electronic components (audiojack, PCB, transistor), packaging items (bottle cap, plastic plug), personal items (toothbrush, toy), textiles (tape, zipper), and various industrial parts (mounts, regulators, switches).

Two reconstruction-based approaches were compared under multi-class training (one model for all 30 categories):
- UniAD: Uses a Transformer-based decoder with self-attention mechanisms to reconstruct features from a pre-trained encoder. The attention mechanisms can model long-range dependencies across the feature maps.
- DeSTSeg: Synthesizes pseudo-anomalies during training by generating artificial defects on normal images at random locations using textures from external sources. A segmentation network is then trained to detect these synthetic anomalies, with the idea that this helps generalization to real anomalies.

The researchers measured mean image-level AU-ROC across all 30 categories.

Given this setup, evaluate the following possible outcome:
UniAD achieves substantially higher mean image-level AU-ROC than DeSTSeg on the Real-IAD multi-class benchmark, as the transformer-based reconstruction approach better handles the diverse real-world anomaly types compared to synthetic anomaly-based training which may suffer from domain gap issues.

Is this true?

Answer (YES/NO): NO